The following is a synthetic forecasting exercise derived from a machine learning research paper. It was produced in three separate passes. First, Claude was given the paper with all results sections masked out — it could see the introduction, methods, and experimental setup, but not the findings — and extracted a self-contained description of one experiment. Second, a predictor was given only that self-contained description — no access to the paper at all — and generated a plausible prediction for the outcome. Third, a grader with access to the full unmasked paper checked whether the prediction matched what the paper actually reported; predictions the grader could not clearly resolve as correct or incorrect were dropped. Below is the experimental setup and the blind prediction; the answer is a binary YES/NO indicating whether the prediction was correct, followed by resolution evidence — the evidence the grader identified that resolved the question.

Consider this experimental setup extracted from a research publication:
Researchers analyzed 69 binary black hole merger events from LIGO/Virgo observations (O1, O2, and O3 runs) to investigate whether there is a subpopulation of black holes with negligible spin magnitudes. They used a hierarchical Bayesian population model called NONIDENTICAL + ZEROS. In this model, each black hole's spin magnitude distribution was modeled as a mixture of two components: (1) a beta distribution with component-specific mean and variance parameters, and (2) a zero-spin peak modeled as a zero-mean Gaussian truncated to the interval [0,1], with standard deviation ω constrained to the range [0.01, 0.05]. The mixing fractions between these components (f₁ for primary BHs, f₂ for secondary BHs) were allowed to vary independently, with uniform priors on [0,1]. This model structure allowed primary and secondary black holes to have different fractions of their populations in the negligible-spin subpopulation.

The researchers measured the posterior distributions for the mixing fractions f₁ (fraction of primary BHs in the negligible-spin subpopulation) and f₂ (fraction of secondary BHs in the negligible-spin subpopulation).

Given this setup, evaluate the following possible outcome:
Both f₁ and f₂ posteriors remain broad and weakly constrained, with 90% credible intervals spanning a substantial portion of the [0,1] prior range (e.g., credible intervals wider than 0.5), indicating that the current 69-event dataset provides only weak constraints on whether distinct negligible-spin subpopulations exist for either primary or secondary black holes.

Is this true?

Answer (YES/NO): NO